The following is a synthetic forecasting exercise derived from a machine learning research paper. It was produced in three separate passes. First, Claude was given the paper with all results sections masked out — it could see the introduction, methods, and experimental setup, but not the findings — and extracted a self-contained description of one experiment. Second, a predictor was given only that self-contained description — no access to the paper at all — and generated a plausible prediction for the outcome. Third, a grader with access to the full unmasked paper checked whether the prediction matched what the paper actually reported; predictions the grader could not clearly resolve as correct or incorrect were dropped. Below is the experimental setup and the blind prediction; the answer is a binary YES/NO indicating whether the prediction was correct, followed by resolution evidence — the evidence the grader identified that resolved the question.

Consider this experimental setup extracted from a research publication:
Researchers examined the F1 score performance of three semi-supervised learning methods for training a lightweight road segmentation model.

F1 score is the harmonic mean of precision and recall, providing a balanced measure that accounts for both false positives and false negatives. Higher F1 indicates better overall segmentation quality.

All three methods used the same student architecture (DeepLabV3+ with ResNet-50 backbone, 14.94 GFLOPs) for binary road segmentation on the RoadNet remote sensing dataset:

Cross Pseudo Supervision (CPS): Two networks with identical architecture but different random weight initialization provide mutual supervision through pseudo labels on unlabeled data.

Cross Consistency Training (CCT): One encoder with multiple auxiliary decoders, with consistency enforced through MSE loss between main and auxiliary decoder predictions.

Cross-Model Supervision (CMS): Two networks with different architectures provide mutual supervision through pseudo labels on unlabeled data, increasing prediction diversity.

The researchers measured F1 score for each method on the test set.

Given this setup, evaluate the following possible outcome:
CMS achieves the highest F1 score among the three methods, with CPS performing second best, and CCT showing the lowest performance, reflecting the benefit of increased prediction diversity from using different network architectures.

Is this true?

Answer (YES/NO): YES